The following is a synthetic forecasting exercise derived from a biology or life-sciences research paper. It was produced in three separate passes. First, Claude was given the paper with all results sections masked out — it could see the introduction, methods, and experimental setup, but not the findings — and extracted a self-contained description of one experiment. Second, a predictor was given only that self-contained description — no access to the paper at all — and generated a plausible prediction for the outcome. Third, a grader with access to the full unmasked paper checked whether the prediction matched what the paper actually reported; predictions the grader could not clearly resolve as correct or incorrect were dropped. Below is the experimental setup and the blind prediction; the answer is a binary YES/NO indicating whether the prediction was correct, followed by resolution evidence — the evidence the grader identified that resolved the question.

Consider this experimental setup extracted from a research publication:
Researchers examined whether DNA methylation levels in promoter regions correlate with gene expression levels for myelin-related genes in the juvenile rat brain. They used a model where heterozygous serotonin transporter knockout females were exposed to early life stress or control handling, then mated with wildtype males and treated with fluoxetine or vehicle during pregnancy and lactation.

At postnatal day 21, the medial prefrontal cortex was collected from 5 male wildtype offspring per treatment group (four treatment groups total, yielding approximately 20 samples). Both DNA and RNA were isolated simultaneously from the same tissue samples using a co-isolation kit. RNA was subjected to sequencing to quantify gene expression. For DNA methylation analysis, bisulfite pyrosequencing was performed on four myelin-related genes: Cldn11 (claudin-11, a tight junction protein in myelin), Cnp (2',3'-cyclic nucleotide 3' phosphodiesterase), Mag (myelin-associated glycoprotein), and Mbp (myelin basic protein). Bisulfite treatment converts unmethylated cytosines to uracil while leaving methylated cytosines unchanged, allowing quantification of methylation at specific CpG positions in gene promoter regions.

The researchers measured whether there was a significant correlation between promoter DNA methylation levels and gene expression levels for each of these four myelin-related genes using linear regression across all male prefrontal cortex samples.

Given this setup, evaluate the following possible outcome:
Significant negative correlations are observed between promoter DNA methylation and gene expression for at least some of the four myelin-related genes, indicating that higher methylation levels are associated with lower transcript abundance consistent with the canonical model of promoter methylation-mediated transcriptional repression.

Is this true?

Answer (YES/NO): YES